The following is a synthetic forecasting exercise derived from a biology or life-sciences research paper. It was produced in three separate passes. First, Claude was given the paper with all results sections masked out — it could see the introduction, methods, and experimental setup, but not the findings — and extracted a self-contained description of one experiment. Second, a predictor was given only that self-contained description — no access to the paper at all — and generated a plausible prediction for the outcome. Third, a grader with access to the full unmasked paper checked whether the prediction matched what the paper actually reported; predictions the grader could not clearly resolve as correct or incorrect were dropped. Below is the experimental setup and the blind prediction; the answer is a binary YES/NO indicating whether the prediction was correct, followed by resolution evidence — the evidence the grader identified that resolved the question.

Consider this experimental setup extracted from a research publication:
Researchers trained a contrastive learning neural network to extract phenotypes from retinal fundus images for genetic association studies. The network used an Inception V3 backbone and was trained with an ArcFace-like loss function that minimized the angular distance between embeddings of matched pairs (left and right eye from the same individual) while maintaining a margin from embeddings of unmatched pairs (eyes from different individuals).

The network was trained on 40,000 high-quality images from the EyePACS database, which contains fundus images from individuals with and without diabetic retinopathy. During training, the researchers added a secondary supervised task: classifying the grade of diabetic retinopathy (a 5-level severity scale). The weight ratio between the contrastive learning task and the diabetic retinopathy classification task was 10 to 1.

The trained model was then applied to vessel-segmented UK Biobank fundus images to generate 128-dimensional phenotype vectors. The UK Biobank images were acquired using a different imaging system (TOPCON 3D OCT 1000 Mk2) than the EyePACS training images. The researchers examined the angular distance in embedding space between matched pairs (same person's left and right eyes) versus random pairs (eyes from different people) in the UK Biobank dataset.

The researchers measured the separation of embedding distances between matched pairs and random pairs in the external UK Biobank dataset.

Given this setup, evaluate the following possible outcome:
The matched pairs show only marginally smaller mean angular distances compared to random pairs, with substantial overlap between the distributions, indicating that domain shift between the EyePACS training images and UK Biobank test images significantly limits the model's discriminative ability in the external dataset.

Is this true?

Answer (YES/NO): NO